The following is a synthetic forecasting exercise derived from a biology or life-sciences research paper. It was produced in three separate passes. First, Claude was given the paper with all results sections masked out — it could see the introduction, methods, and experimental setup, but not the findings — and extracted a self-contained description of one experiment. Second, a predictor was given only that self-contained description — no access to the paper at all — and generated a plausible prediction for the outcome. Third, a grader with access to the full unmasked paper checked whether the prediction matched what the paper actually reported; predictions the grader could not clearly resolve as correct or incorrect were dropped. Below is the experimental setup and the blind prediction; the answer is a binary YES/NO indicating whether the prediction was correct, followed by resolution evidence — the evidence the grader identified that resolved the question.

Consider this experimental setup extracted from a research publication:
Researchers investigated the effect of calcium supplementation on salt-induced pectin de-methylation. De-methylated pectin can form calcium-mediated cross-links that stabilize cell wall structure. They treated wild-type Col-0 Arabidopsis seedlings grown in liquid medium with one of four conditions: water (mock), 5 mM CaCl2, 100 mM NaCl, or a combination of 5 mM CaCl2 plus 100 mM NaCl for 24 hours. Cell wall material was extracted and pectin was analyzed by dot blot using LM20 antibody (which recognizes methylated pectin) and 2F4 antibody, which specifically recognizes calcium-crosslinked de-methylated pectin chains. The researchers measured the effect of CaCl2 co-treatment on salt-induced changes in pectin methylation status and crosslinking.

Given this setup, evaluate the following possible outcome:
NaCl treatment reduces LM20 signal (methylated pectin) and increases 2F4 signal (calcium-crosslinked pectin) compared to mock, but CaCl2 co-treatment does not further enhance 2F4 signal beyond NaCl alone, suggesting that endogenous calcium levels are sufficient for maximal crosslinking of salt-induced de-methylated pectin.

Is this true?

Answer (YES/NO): NO